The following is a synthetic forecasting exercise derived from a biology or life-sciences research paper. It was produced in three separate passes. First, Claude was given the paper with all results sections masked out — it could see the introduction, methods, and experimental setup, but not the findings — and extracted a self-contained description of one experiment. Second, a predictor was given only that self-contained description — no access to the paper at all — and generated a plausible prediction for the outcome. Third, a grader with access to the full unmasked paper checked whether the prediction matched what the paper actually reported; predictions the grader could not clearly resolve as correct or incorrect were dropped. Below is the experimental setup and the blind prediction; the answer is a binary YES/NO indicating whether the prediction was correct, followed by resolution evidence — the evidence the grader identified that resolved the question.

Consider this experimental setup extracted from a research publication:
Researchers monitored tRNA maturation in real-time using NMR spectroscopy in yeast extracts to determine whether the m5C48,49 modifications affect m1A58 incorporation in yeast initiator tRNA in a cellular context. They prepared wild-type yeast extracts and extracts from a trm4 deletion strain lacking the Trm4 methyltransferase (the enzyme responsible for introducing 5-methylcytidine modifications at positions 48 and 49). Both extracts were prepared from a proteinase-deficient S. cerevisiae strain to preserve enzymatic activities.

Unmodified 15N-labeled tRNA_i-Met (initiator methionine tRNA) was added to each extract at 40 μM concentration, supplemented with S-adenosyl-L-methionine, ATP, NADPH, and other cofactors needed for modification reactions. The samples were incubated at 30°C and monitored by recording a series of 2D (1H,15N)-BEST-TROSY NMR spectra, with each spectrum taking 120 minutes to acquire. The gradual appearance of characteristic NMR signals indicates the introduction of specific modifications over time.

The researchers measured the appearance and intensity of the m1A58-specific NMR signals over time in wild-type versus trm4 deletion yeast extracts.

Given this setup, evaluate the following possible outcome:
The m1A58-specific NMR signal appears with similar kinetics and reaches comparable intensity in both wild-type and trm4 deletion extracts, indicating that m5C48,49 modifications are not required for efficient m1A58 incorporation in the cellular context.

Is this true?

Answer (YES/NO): NO